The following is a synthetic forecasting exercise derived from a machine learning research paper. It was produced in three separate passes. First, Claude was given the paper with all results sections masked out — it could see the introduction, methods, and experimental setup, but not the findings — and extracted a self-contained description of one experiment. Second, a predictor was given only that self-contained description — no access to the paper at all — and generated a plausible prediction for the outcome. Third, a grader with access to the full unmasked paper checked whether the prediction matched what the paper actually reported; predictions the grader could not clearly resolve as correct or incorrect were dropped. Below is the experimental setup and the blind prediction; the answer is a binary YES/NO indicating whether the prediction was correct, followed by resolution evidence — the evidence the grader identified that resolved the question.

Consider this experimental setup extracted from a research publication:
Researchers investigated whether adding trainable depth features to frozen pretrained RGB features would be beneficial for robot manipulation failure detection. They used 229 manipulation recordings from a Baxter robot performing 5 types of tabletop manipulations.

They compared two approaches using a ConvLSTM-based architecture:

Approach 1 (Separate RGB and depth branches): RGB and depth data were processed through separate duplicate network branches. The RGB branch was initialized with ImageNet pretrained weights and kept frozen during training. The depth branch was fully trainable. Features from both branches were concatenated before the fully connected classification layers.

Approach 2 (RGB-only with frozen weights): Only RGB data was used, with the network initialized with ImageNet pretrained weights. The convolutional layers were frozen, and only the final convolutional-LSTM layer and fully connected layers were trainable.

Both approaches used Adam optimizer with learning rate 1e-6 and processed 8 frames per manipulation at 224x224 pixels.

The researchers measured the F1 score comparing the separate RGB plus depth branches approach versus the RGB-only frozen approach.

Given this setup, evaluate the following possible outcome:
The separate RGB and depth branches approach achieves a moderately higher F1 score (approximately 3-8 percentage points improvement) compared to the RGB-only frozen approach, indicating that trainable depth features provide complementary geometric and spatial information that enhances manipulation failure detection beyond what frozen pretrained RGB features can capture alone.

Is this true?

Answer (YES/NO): NO